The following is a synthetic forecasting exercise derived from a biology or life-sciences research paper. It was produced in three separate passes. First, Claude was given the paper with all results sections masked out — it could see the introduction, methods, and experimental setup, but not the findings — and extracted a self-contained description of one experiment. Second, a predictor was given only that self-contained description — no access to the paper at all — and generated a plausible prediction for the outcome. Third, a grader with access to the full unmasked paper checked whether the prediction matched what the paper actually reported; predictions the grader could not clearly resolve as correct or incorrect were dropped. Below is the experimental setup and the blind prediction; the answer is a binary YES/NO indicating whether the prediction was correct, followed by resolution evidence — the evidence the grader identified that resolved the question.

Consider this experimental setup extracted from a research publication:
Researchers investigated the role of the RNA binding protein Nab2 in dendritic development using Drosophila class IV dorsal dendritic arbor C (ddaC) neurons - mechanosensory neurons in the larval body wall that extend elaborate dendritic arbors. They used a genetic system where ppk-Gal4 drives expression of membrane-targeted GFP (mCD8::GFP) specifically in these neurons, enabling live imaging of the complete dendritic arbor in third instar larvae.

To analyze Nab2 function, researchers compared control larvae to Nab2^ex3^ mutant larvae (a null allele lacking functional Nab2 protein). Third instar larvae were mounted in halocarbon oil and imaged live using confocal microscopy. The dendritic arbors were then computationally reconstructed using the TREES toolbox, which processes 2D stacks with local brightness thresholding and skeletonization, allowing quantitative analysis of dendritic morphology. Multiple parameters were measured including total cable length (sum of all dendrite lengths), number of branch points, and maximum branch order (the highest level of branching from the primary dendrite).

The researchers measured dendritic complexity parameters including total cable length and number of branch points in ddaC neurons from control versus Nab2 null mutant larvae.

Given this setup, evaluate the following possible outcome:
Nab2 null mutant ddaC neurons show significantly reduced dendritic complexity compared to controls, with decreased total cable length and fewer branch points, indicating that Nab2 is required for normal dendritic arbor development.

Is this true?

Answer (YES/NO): NO